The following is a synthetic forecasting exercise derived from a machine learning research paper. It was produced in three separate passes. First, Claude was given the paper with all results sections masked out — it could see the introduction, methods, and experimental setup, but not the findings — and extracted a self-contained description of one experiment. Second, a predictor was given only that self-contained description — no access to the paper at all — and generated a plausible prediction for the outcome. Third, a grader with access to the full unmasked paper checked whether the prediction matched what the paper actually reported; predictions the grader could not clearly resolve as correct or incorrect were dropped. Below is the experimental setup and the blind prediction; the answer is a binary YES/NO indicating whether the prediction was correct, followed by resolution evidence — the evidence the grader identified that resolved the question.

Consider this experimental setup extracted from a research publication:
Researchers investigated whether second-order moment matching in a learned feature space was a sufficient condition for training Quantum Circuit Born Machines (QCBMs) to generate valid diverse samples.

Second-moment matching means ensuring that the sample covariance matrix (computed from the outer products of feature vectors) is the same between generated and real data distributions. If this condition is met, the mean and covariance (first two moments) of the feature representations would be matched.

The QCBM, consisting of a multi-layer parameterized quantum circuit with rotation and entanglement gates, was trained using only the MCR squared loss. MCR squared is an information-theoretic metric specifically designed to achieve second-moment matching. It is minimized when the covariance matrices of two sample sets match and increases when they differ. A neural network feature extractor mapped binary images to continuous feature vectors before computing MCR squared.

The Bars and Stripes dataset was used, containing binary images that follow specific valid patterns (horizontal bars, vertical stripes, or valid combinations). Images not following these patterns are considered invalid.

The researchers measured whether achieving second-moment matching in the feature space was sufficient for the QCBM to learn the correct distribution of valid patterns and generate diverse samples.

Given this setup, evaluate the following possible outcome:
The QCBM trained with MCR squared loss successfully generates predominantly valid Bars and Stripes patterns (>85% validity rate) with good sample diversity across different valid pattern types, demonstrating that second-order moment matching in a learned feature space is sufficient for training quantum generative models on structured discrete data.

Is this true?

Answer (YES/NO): NO